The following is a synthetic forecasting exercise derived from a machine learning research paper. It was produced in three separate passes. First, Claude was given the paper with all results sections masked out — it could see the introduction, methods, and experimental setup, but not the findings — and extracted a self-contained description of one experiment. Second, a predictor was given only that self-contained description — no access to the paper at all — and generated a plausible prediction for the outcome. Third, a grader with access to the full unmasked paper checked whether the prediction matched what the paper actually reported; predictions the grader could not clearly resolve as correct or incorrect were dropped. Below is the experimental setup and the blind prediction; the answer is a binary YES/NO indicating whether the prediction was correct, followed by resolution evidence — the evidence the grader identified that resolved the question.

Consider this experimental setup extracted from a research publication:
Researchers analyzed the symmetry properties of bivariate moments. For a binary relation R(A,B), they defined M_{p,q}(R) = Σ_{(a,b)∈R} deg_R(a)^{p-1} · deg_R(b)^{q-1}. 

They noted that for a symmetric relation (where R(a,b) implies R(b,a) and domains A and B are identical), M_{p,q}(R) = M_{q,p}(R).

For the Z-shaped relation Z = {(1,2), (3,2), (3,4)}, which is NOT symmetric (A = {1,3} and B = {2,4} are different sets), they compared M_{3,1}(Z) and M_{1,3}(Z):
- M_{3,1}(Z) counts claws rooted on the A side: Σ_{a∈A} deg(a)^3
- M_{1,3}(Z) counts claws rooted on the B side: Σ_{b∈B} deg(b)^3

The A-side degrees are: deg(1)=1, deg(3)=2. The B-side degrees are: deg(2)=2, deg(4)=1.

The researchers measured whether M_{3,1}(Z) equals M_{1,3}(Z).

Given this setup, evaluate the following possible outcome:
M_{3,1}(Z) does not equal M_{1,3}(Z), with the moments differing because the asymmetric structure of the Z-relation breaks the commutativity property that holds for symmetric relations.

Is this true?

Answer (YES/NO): NO